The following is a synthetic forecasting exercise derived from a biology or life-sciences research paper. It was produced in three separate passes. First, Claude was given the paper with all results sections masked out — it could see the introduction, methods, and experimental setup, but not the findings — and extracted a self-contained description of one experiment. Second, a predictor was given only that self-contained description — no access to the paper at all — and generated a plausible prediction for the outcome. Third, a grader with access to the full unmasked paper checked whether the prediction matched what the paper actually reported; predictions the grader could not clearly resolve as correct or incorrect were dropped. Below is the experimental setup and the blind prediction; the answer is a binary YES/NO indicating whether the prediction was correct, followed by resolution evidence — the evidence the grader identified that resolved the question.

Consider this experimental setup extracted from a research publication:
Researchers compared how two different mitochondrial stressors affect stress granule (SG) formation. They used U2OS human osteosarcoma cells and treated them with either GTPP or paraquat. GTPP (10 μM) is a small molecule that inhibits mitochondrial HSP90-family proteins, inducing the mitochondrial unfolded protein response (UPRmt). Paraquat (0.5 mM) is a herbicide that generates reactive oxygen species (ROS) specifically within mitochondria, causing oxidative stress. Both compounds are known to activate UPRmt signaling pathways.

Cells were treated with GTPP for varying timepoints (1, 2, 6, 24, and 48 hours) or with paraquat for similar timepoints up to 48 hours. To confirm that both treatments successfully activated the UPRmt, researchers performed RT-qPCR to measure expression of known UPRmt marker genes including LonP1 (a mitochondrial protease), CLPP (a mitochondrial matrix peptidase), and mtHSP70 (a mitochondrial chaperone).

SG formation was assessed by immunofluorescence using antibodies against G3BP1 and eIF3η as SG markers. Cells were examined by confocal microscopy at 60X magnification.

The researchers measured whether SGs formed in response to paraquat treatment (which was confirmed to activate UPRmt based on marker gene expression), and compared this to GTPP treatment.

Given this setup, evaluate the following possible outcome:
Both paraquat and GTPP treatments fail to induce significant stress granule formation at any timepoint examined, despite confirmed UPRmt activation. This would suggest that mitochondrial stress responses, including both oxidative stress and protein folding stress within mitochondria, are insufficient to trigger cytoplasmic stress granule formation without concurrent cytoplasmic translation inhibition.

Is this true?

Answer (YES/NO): NO